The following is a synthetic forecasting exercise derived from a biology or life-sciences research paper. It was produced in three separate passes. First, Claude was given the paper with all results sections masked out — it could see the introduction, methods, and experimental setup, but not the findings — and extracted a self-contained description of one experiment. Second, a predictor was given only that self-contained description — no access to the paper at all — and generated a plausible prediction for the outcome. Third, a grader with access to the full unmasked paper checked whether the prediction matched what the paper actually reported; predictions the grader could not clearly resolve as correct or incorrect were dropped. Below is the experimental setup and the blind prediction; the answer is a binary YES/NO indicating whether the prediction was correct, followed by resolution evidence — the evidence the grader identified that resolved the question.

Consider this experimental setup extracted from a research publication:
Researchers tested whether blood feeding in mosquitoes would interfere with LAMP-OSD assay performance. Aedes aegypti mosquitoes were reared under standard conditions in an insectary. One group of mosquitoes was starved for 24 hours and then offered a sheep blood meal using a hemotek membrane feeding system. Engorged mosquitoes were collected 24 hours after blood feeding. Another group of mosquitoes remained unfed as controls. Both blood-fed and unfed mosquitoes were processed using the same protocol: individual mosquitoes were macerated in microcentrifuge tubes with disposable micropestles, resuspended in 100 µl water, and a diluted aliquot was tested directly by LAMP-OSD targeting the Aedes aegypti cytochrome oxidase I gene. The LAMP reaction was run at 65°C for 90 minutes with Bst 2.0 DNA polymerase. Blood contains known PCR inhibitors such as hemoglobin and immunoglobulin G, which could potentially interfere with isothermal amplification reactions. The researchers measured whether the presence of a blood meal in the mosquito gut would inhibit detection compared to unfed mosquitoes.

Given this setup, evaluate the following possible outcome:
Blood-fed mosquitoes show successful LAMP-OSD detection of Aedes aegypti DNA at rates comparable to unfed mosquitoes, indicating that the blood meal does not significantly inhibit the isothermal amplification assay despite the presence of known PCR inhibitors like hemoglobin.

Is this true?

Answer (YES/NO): YES